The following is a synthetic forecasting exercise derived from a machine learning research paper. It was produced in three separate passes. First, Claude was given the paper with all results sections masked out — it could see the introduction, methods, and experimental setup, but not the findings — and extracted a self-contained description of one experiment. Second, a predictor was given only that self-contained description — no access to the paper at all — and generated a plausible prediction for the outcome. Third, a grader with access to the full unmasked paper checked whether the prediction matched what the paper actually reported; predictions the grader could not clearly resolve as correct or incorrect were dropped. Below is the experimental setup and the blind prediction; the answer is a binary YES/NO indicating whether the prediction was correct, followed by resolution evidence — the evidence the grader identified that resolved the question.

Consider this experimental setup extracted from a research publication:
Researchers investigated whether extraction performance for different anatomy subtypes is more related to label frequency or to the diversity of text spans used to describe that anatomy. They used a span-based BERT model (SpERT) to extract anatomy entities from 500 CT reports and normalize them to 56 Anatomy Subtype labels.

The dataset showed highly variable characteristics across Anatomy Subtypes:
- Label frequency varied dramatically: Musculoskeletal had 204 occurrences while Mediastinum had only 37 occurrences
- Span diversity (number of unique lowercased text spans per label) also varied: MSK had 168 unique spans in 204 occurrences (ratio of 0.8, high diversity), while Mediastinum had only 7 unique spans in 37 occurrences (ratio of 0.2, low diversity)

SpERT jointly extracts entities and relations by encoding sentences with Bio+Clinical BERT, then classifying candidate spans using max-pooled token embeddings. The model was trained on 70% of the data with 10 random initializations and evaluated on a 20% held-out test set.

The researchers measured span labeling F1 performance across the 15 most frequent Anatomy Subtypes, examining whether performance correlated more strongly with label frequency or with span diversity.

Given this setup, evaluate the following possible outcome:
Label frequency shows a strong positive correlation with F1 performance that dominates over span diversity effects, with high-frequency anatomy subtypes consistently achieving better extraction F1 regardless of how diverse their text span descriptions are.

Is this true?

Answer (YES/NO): NO